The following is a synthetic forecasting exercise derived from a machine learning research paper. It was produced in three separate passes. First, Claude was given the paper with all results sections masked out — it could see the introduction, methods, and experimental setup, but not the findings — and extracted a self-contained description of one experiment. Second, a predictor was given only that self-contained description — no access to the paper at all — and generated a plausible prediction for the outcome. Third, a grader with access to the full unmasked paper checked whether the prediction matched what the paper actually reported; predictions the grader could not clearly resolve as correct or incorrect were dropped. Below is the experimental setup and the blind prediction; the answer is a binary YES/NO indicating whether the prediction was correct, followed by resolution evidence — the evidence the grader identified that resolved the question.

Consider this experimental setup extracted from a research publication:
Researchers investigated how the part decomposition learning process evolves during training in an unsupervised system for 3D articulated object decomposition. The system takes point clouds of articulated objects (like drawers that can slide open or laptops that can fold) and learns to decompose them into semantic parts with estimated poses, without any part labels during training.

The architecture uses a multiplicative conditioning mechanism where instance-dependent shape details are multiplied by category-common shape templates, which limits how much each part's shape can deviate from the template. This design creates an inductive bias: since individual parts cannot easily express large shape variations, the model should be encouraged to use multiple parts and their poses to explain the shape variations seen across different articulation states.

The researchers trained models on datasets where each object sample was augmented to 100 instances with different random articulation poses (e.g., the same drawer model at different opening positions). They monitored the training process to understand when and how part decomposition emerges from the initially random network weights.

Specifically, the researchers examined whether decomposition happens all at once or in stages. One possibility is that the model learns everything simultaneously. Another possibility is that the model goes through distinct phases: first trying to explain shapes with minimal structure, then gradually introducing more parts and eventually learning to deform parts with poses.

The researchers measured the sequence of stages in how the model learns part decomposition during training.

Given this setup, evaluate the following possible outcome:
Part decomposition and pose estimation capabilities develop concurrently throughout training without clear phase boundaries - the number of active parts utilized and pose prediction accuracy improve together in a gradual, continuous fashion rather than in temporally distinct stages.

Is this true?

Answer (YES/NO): NO